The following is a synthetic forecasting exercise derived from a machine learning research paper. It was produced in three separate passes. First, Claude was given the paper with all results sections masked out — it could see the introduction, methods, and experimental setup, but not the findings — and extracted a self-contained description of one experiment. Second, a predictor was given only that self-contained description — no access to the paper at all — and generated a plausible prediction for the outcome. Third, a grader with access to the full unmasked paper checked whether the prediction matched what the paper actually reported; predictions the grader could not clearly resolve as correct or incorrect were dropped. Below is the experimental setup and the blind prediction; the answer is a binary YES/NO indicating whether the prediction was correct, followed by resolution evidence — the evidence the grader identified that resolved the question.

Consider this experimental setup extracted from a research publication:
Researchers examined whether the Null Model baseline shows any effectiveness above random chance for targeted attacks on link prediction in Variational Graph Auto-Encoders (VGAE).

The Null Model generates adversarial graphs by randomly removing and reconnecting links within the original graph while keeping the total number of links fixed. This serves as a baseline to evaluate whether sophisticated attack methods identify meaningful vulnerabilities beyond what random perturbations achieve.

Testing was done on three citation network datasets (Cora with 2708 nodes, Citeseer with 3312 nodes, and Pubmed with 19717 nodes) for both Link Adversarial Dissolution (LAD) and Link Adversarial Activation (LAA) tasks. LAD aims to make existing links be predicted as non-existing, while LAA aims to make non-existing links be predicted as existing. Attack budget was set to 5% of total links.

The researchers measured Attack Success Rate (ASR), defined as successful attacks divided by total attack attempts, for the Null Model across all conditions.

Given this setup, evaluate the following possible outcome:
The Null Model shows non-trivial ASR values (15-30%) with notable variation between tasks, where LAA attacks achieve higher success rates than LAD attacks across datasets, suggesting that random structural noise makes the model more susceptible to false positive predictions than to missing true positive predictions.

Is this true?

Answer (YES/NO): NO